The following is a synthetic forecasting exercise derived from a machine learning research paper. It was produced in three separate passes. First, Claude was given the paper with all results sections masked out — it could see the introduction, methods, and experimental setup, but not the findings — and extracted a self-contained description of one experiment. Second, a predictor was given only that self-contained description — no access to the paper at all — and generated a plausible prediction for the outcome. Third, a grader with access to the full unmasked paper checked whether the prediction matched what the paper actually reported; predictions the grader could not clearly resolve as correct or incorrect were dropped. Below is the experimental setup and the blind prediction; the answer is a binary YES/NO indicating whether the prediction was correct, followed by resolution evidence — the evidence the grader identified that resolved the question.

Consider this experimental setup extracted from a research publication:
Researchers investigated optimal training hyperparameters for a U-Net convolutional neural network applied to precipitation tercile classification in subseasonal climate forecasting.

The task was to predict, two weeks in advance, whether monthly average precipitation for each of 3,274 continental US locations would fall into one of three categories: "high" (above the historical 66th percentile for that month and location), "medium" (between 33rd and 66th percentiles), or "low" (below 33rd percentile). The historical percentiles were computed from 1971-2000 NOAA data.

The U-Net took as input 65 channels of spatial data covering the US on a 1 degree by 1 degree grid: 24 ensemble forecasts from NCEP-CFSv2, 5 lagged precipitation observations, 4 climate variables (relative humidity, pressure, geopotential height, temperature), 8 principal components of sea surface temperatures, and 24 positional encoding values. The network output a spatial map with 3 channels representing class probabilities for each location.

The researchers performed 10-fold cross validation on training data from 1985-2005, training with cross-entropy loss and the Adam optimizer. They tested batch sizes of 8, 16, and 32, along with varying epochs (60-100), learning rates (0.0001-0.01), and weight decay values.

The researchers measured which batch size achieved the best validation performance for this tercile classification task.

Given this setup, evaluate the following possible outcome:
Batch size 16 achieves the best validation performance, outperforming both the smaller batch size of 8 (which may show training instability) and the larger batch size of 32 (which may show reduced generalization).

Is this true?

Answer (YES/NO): NO